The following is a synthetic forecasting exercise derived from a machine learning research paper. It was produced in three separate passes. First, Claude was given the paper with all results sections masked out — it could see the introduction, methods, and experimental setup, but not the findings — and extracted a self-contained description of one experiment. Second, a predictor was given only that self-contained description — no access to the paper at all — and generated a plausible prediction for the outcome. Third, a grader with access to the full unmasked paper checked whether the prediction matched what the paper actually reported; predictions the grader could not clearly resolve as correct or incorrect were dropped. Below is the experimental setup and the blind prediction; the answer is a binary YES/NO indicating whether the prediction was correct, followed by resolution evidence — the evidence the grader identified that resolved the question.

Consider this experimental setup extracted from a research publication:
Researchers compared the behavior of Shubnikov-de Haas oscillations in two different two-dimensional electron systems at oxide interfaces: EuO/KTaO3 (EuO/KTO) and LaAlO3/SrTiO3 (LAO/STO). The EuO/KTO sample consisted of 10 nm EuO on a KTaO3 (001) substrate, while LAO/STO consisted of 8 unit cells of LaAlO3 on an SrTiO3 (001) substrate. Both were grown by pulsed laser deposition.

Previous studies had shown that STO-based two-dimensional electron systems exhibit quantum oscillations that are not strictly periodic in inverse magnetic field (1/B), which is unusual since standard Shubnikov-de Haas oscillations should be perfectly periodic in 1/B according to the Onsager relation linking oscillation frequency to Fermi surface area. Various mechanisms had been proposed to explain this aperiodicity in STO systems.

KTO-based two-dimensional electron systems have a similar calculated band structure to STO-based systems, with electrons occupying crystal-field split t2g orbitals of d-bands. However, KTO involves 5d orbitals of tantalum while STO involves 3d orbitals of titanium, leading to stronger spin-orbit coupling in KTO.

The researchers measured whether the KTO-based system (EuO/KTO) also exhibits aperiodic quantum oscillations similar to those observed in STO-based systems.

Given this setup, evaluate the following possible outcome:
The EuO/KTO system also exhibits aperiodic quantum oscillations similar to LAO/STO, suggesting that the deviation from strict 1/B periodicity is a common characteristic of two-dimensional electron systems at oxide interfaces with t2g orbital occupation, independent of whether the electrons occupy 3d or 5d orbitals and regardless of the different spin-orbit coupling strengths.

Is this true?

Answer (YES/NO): YES